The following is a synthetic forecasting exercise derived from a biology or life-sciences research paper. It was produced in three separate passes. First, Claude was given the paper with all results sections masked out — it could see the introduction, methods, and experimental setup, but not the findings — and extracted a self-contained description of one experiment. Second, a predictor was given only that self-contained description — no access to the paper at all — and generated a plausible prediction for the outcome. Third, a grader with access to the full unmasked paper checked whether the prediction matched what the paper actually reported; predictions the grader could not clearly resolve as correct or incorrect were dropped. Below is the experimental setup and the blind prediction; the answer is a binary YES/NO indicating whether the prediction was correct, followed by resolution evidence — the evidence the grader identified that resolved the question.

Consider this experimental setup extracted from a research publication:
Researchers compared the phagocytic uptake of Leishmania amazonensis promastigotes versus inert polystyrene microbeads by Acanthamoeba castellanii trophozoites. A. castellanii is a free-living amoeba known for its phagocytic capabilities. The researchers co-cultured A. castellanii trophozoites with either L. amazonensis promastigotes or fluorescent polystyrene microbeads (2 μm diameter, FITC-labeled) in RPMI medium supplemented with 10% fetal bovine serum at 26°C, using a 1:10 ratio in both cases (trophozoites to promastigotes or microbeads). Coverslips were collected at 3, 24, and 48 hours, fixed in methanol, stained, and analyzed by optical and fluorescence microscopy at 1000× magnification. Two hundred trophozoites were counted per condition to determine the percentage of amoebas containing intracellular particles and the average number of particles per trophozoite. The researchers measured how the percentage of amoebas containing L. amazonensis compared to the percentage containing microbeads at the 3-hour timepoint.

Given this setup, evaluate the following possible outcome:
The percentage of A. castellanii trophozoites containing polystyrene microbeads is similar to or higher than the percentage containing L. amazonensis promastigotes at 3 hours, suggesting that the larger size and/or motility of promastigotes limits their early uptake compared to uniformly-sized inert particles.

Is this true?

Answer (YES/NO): YES